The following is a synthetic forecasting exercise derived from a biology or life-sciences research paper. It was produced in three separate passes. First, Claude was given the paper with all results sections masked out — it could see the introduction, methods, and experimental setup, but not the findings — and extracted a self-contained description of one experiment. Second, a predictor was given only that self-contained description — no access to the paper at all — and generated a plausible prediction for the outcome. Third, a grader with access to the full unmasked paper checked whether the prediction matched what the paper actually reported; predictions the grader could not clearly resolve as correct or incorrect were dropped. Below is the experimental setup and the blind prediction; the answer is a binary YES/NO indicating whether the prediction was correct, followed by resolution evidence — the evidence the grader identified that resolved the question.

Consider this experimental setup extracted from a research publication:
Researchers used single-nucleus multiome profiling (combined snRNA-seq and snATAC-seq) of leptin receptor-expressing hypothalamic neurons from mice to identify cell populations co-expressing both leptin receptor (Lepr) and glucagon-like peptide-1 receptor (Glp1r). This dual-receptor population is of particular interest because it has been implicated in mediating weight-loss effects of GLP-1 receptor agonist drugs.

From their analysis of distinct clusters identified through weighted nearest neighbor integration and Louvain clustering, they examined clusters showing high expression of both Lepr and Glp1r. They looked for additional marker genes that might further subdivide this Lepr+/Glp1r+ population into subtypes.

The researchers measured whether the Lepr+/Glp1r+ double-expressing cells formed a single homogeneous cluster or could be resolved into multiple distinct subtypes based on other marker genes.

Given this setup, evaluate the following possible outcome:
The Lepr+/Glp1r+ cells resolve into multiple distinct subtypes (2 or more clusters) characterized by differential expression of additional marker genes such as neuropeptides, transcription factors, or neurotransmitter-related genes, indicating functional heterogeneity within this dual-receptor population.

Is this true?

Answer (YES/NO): YES